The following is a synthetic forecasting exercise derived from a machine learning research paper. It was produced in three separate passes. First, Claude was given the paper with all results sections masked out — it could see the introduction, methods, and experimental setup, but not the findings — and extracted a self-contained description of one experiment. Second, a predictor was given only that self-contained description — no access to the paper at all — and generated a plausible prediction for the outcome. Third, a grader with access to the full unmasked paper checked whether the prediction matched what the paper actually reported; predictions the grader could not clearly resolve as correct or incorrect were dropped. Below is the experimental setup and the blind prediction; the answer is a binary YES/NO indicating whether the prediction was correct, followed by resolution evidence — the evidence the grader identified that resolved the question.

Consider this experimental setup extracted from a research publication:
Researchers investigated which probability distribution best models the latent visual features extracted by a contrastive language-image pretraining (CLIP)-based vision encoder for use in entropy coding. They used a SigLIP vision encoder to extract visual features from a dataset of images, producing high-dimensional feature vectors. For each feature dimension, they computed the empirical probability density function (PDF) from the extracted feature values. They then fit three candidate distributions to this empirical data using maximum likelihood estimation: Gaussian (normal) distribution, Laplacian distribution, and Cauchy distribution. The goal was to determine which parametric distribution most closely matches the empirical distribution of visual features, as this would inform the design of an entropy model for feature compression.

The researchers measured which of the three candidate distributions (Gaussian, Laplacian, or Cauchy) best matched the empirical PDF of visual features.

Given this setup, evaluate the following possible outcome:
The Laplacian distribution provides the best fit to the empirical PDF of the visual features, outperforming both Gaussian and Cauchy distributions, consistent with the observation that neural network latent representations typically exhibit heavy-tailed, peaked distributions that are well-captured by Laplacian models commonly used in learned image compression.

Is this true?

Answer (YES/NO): YES